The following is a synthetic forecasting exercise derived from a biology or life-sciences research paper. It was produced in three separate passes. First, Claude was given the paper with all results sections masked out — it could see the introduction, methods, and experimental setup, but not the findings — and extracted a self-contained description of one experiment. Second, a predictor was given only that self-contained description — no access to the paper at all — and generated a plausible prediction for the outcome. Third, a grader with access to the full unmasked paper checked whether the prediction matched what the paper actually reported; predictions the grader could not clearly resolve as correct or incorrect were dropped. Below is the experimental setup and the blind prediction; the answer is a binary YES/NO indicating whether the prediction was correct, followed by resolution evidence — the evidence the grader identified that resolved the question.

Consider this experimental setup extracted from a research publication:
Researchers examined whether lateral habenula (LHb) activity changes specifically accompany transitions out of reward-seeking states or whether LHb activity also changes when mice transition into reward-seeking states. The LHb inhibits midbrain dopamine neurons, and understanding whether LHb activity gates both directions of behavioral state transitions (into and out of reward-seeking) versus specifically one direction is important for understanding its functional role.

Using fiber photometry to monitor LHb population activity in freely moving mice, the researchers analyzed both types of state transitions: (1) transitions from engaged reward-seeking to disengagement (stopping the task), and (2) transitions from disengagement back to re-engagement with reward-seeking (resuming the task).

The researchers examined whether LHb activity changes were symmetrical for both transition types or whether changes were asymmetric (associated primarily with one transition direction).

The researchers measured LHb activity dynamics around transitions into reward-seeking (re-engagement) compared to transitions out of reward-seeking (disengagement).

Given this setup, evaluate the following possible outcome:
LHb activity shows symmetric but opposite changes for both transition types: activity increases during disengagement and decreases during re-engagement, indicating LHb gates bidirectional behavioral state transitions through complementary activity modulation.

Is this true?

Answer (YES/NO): NO